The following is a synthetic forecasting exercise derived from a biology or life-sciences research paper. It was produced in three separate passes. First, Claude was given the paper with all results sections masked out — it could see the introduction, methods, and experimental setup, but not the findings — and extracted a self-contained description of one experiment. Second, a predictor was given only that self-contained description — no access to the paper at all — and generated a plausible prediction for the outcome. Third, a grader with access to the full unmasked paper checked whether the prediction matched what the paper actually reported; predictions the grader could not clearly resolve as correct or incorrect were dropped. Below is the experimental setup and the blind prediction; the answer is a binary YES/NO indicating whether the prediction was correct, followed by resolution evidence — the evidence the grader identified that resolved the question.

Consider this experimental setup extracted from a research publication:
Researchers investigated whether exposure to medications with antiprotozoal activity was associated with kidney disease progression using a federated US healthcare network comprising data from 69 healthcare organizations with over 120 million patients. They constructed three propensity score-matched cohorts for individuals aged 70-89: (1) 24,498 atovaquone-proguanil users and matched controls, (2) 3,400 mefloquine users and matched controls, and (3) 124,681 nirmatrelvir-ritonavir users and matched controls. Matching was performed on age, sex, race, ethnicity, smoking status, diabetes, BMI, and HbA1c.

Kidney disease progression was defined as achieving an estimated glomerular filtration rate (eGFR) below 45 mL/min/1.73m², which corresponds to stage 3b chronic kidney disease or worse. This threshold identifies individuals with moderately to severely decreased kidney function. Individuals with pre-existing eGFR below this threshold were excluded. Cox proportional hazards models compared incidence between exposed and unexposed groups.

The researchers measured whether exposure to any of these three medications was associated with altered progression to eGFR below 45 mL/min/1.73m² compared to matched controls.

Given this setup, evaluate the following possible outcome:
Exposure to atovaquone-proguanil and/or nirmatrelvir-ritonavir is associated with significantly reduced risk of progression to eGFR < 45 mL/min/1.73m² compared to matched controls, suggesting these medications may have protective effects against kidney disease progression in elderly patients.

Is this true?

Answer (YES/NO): YES